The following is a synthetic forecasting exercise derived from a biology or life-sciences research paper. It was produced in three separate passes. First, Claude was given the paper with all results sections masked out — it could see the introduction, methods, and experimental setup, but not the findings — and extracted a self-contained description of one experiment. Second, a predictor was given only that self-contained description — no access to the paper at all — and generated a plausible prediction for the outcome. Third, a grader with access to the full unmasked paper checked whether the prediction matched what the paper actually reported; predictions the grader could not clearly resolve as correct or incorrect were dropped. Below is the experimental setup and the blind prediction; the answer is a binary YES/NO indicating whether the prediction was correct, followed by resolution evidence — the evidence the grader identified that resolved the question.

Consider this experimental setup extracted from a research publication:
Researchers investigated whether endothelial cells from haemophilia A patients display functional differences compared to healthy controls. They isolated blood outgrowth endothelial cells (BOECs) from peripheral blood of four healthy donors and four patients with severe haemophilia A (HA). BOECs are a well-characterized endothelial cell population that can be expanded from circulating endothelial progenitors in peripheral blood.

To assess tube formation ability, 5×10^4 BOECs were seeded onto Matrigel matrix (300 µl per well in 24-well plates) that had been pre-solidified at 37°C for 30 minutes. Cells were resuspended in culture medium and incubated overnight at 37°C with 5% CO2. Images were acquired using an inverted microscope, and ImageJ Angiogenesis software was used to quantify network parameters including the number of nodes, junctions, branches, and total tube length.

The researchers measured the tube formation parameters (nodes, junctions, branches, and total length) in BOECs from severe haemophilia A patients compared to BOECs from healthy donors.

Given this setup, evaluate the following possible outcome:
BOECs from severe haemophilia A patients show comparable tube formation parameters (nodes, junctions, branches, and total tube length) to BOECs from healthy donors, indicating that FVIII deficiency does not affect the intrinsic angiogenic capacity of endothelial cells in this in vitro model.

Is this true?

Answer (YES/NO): NO